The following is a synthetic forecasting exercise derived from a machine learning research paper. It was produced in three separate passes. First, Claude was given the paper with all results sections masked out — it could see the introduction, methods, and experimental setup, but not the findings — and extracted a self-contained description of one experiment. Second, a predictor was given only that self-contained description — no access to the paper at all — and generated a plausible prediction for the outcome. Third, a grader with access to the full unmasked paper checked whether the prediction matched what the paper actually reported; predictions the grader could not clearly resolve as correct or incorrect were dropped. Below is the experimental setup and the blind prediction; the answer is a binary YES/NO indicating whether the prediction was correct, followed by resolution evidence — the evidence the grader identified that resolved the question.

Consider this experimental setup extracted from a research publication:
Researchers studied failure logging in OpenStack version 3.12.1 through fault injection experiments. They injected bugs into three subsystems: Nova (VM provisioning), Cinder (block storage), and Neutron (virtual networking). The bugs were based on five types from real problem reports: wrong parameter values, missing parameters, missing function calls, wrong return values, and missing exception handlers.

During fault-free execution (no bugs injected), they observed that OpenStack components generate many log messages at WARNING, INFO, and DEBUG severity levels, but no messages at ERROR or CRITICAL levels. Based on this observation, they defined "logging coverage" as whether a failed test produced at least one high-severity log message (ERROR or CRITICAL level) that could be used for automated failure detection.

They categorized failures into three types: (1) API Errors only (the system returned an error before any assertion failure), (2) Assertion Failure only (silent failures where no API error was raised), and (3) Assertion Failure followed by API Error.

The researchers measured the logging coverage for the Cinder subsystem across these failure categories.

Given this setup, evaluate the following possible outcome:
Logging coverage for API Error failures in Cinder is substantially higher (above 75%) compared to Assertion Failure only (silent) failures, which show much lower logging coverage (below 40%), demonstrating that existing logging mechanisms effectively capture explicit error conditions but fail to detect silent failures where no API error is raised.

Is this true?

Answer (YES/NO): NO